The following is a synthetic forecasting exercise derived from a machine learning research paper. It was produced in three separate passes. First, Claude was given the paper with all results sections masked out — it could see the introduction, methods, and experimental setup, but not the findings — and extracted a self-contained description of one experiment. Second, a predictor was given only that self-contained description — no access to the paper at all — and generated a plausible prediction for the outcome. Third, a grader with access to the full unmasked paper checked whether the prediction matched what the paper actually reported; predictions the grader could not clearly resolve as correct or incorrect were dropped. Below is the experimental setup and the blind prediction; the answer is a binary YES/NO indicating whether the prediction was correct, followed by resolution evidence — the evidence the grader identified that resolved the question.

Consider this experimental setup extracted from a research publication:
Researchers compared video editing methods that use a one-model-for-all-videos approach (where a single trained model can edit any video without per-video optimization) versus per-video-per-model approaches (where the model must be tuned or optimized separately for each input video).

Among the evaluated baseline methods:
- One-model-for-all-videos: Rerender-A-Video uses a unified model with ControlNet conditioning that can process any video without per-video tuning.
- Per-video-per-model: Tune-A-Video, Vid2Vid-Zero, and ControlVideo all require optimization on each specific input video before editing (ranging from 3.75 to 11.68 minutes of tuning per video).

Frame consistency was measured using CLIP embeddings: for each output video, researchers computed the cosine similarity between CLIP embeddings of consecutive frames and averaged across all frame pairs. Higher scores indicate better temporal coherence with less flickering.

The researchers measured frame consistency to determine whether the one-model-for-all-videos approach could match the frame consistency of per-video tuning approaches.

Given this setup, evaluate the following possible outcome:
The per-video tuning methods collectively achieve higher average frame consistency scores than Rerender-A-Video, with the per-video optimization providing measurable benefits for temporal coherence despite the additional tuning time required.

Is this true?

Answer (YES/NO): YES